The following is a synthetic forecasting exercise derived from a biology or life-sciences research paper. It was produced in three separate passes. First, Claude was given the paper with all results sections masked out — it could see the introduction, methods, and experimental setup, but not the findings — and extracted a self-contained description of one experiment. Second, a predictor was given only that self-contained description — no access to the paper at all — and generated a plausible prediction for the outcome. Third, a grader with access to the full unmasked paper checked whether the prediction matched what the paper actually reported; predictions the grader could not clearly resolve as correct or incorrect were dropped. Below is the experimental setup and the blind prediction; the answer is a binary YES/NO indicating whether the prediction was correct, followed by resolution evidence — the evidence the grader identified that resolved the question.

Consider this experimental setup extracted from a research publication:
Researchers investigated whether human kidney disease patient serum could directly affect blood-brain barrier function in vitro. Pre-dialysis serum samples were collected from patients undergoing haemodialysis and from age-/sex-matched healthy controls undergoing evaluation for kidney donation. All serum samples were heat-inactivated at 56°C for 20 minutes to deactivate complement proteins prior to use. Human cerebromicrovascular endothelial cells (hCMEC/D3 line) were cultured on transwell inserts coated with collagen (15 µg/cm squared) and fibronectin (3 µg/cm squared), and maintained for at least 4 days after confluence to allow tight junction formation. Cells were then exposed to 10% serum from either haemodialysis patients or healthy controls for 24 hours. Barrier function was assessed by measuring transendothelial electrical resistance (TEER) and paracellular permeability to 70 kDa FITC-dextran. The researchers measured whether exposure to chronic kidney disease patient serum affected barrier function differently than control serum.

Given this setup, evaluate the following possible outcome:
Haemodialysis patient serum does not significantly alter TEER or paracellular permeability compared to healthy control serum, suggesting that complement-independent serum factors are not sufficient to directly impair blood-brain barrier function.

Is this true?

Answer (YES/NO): NO